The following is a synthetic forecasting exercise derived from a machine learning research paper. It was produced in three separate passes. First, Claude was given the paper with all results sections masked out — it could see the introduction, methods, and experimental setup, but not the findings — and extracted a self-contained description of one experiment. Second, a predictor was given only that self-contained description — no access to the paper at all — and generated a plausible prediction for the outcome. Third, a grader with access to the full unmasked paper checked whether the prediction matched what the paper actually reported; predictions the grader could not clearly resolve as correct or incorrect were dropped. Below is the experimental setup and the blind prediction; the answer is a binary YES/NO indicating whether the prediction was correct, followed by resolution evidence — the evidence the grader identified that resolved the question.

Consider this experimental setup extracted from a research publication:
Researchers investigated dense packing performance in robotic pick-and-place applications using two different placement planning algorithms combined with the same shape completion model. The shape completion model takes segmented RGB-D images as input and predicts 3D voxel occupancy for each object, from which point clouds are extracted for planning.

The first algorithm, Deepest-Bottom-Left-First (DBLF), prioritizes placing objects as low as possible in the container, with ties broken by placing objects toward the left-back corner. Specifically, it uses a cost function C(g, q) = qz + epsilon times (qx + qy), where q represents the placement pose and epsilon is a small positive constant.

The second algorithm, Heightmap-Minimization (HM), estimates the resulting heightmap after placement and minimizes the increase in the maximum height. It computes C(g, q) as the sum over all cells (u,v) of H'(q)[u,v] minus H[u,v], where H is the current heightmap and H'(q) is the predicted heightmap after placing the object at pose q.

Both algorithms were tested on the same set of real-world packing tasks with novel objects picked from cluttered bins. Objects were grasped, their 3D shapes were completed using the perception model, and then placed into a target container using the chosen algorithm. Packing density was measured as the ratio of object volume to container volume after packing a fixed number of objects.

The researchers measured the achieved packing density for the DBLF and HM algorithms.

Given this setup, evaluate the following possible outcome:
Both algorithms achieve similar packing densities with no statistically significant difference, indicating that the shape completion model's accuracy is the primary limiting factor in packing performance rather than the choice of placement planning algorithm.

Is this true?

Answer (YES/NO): YES